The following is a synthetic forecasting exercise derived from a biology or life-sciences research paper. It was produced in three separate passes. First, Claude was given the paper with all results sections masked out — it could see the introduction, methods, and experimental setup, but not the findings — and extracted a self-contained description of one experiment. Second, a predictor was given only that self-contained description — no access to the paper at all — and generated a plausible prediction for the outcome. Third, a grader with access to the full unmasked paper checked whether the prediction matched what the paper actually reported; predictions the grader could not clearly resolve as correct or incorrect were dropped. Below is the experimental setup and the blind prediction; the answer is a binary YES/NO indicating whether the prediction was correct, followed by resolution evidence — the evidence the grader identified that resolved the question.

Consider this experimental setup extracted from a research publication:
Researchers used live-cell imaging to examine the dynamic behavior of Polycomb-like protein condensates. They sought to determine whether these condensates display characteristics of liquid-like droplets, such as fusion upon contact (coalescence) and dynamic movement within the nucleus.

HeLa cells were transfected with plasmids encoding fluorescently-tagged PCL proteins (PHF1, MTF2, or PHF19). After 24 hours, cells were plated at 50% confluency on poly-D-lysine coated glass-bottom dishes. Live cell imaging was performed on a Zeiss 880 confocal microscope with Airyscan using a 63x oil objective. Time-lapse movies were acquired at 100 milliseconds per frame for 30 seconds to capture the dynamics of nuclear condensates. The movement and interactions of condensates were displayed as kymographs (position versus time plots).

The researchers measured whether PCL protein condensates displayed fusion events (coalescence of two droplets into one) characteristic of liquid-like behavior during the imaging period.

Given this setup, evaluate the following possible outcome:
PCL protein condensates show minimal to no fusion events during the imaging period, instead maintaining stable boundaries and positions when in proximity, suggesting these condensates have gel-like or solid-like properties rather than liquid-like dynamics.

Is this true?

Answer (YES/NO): NO